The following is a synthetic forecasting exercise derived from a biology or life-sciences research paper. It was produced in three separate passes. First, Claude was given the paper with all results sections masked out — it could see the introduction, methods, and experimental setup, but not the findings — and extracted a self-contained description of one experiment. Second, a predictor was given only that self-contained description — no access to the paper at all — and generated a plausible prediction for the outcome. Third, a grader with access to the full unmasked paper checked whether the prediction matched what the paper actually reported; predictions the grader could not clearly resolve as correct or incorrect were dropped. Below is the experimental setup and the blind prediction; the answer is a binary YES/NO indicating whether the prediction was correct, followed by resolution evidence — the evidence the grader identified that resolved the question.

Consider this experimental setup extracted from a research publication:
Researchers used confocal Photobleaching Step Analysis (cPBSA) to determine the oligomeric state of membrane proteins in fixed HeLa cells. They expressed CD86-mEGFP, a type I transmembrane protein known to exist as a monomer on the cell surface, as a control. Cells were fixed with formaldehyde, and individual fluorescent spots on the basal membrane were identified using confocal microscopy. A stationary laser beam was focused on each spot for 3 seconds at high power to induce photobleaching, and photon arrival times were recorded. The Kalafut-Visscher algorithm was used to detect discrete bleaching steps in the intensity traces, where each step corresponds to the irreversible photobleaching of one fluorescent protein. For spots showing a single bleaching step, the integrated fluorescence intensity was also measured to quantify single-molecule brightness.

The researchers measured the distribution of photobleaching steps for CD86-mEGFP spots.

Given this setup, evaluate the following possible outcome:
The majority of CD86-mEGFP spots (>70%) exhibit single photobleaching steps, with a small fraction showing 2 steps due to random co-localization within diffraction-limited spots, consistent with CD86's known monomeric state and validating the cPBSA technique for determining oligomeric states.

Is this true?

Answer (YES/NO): YES